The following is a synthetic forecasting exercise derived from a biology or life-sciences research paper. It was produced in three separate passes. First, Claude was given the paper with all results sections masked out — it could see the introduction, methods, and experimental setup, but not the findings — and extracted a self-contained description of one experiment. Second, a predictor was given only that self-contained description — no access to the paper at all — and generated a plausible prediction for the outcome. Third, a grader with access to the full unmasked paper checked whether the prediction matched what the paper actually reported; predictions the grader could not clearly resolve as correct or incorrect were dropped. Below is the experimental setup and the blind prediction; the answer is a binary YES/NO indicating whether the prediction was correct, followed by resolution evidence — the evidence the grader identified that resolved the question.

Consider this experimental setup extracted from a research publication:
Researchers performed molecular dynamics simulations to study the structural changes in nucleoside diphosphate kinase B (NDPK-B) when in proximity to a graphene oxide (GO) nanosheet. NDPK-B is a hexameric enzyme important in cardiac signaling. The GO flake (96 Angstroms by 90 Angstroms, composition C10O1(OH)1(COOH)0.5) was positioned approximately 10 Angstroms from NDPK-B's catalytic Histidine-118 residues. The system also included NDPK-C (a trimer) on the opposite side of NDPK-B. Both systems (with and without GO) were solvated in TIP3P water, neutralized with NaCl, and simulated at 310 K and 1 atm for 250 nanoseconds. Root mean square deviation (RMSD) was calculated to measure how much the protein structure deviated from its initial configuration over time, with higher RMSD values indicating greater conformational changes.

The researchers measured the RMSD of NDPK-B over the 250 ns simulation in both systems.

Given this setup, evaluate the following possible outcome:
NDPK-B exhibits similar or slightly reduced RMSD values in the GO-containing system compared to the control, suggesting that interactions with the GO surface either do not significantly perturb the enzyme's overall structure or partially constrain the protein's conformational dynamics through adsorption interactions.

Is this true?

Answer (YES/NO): NO